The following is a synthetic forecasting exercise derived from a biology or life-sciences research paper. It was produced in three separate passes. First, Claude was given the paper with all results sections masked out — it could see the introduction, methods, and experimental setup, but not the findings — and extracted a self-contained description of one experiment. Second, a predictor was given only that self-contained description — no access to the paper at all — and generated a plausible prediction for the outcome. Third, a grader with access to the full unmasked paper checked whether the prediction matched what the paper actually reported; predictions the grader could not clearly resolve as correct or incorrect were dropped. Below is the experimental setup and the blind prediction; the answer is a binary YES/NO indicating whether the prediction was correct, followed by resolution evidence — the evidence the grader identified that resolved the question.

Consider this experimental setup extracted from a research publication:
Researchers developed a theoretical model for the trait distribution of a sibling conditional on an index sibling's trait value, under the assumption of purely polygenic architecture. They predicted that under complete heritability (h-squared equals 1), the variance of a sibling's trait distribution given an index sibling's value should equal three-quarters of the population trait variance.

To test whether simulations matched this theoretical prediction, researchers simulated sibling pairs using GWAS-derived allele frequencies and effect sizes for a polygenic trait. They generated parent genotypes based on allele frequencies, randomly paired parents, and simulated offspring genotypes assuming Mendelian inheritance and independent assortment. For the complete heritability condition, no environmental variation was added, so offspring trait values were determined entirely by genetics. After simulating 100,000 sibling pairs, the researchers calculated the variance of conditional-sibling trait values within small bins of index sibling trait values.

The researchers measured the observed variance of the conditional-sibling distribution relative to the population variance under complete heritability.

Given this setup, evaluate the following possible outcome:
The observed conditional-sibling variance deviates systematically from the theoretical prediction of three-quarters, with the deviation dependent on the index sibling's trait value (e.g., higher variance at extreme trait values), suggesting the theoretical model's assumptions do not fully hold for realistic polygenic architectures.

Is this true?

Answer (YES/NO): NO